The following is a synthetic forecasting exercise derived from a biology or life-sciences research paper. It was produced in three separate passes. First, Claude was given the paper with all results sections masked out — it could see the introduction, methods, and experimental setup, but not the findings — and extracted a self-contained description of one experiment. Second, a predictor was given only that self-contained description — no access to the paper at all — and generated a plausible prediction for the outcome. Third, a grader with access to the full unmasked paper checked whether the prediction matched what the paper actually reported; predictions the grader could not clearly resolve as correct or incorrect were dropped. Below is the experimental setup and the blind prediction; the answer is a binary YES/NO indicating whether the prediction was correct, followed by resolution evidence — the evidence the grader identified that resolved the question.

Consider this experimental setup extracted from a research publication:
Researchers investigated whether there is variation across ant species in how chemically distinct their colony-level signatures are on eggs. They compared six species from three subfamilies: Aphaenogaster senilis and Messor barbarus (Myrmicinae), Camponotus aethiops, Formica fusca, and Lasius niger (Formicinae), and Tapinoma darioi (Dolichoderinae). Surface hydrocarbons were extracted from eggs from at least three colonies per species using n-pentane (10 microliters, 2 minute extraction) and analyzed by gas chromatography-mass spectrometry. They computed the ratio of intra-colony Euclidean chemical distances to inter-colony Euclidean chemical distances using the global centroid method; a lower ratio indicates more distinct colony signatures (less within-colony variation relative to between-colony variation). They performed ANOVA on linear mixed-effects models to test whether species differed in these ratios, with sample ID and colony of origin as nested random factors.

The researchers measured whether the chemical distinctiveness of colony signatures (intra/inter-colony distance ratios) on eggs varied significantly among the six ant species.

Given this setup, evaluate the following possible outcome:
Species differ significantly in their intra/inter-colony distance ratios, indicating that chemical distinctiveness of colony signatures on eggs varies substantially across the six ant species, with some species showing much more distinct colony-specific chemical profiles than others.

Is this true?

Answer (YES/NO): YES